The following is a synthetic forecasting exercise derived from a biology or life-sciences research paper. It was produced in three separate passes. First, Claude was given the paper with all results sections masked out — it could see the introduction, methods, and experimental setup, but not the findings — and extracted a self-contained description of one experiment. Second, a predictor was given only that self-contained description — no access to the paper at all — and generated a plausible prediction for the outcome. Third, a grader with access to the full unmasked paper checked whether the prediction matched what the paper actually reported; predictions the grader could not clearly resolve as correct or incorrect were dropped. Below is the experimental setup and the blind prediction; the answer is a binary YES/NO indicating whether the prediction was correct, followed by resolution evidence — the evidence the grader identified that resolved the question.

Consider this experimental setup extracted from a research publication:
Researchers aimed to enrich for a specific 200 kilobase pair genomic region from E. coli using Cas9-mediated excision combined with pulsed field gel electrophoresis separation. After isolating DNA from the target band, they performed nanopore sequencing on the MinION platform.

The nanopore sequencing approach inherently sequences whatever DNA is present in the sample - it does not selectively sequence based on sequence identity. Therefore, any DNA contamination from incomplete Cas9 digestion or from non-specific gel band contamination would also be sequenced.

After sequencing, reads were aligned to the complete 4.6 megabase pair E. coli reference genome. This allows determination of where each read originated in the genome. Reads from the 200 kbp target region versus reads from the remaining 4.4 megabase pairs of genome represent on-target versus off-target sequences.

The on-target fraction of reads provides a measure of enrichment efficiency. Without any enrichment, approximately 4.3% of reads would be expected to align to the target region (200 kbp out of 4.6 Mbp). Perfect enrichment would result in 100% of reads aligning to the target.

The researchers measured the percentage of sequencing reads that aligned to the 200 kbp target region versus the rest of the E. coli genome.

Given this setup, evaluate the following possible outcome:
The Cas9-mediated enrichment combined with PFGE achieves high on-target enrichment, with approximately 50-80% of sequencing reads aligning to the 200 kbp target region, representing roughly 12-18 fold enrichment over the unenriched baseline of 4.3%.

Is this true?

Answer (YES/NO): NO